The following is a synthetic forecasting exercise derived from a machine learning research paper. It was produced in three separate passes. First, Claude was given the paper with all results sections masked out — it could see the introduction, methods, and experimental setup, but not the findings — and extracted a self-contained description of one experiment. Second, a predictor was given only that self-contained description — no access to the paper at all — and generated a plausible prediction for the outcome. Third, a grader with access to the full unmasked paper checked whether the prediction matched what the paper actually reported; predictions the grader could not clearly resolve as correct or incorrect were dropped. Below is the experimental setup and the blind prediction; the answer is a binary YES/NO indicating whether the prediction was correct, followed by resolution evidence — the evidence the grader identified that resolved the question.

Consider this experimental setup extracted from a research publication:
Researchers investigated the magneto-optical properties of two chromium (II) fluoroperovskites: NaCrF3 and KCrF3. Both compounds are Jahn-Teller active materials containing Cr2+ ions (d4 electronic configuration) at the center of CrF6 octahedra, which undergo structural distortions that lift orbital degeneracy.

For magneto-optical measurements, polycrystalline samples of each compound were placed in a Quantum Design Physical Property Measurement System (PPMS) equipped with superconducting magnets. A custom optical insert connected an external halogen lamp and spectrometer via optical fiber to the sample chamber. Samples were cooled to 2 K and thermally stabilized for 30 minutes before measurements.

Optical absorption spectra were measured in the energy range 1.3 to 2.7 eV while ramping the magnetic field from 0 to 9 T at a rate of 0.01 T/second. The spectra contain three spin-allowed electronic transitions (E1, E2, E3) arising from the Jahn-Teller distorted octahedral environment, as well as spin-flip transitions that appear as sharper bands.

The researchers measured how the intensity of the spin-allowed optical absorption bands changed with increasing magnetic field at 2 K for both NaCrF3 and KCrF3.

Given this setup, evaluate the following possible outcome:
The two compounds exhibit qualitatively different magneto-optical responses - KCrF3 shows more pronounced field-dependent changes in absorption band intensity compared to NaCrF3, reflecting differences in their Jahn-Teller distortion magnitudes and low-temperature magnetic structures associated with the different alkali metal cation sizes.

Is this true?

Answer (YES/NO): NO